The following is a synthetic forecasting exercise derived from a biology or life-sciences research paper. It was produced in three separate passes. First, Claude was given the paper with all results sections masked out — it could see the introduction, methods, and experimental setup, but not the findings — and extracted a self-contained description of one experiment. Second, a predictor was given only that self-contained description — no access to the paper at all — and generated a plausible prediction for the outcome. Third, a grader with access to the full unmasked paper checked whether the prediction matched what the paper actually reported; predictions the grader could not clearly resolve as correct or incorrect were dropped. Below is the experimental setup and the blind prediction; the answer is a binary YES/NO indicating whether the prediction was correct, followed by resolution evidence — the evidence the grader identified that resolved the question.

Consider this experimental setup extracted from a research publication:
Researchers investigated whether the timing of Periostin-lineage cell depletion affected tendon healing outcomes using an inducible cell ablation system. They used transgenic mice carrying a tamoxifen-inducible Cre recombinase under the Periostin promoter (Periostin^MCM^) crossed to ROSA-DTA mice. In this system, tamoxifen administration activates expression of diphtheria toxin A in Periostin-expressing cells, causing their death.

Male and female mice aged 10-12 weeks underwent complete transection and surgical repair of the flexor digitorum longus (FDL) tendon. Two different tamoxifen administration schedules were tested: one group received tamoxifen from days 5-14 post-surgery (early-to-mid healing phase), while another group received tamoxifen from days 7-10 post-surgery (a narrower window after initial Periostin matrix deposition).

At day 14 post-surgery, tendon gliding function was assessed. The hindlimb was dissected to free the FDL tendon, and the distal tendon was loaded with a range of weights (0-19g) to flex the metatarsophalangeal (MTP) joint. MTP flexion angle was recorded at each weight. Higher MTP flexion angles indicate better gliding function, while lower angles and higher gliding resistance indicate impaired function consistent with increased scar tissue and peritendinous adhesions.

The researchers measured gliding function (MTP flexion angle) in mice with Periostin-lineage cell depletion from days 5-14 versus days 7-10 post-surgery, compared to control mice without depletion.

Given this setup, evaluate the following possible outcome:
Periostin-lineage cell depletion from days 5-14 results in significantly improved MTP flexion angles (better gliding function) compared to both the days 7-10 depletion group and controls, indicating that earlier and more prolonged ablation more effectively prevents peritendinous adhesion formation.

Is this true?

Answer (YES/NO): NO